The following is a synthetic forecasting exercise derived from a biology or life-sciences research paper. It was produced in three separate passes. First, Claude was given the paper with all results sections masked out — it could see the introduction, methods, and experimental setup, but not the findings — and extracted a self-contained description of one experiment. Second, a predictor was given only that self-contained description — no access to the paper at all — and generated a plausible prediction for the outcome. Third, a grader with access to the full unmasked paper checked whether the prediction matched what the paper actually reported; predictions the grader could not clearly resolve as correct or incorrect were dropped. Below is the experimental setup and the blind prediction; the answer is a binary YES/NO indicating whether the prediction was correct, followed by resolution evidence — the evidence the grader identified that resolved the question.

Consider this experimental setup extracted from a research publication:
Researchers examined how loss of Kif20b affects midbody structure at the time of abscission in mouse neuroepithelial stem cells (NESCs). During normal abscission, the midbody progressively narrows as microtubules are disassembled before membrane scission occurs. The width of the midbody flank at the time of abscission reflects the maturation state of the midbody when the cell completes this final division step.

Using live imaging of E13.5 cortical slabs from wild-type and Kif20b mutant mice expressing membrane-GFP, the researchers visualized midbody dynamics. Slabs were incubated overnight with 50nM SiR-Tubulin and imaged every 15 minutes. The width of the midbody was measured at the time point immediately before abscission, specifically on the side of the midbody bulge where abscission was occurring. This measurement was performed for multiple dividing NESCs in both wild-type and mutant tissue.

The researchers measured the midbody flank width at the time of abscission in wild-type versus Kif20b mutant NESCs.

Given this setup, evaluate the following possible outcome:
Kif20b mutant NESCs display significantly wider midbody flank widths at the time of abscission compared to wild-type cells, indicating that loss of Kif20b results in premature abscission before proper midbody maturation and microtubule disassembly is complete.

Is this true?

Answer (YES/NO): YES